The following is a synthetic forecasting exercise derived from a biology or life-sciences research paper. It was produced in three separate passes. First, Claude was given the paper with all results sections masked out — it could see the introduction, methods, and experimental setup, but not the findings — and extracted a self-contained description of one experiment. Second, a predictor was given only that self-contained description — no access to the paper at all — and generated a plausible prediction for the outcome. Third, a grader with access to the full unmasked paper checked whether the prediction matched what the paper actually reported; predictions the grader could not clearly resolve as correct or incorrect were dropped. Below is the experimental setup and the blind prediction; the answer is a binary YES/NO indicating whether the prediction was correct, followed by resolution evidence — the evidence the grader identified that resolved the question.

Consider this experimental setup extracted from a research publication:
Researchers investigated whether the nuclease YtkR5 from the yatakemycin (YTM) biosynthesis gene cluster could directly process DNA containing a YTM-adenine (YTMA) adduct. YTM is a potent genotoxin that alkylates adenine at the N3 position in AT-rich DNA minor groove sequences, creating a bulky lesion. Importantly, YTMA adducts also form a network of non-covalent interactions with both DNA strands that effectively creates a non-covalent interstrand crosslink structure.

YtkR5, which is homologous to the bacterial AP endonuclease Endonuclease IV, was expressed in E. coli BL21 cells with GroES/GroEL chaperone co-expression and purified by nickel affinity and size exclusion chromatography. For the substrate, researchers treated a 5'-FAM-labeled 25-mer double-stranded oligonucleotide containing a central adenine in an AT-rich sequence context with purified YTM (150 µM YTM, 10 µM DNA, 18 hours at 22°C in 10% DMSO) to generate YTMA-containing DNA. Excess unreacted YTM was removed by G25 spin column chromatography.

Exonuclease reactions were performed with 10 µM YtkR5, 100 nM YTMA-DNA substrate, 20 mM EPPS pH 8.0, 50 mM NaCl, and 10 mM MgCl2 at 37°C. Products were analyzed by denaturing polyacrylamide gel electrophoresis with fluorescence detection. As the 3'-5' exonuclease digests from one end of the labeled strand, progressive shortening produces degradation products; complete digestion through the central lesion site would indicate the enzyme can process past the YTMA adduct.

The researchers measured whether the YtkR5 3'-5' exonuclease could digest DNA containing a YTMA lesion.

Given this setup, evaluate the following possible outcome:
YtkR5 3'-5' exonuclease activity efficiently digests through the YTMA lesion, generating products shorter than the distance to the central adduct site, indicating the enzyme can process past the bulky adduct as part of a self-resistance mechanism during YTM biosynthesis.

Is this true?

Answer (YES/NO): YES